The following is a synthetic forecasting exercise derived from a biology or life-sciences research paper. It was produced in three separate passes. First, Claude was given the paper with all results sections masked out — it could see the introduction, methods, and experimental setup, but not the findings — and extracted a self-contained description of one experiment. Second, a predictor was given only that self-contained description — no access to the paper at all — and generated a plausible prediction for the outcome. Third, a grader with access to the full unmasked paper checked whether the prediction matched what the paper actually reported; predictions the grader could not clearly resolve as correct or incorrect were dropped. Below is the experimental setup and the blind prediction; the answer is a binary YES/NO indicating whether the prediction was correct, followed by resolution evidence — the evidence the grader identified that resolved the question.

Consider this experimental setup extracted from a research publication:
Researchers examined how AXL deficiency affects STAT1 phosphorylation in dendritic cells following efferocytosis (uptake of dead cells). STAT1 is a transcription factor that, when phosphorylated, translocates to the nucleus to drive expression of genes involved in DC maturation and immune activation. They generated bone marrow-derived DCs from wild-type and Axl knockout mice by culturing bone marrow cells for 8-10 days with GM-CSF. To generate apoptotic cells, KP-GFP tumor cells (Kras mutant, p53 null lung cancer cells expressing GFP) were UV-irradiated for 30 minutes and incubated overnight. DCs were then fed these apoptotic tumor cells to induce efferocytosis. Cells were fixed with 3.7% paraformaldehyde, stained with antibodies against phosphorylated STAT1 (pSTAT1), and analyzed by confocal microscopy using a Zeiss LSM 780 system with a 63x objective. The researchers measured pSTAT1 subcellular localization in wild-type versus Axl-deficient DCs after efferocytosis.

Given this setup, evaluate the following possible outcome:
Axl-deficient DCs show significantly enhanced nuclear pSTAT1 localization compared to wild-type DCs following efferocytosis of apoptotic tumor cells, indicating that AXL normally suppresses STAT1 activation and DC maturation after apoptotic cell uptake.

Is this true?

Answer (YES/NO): YES